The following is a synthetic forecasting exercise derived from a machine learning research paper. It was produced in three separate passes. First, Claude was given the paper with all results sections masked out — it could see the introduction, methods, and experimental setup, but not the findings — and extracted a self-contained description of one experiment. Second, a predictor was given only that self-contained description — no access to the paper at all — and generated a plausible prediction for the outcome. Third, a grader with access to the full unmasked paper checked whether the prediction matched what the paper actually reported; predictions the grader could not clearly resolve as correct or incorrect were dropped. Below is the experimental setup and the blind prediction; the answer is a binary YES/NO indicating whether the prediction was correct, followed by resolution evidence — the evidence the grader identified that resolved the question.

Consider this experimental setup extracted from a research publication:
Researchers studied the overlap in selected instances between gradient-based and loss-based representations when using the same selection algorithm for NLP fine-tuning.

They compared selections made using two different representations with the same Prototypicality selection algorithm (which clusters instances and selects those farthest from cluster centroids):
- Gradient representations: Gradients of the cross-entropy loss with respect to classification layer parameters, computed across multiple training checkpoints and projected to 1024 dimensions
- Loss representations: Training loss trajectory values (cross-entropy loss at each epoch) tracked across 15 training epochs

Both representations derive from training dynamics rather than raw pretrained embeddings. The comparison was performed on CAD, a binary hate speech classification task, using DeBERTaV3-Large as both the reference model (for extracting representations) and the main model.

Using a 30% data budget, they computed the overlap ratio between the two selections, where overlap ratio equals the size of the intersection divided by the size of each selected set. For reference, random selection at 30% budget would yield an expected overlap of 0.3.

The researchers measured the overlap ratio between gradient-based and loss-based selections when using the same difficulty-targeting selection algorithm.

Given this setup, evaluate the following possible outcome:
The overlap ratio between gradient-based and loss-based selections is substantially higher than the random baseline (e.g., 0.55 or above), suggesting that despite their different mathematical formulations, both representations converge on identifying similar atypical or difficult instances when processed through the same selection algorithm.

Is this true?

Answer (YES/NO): YES